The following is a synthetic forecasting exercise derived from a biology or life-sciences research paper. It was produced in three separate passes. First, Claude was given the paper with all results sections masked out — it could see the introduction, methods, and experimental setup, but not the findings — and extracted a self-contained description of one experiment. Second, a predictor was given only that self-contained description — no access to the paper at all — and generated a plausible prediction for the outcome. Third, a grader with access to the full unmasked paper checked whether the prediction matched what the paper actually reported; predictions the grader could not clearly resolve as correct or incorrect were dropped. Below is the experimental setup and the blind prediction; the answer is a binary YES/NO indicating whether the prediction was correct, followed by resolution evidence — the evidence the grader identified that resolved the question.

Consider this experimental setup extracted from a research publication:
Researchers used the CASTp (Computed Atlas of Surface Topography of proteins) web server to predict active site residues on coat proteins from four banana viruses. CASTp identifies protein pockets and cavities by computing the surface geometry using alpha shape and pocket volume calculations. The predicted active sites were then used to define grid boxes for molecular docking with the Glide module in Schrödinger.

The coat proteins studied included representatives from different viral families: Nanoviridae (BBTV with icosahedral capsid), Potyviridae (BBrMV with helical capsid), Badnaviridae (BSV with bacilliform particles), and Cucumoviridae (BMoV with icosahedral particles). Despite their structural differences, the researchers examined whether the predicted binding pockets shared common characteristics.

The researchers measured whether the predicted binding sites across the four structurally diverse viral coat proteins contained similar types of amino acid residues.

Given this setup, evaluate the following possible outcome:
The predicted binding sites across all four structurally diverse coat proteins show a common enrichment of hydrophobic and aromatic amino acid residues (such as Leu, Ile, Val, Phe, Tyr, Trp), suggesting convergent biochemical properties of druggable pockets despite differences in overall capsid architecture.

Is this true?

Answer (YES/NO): NO